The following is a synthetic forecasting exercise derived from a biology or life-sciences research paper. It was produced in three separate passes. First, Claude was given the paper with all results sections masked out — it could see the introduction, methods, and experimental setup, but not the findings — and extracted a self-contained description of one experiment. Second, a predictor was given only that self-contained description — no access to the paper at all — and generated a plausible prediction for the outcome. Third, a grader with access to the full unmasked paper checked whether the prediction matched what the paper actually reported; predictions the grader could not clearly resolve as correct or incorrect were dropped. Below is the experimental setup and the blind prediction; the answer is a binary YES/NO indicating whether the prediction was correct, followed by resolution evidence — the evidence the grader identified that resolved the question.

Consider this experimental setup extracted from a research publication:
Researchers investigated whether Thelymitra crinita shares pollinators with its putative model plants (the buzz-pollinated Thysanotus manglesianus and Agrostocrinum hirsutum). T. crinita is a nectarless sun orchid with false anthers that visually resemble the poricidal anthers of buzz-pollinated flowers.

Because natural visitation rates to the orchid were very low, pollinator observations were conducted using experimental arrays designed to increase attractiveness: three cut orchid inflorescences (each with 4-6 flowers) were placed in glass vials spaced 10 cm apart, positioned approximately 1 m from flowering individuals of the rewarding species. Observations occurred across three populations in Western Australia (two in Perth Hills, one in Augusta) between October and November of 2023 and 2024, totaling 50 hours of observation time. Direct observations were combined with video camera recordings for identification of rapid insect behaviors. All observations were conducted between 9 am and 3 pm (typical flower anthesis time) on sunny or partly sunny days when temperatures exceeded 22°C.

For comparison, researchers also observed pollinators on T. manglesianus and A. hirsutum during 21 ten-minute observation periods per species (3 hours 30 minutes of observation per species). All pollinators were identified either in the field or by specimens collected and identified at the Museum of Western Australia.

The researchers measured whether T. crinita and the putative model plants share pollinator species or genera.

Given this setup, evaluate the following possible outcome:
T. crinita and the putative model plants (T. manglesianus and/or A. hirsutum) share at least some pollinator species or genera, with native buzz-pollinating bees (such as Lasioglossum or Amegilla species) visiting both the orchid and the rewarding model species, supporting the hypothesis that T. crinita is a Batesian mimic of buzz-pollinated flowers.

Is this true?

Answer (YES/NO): NO